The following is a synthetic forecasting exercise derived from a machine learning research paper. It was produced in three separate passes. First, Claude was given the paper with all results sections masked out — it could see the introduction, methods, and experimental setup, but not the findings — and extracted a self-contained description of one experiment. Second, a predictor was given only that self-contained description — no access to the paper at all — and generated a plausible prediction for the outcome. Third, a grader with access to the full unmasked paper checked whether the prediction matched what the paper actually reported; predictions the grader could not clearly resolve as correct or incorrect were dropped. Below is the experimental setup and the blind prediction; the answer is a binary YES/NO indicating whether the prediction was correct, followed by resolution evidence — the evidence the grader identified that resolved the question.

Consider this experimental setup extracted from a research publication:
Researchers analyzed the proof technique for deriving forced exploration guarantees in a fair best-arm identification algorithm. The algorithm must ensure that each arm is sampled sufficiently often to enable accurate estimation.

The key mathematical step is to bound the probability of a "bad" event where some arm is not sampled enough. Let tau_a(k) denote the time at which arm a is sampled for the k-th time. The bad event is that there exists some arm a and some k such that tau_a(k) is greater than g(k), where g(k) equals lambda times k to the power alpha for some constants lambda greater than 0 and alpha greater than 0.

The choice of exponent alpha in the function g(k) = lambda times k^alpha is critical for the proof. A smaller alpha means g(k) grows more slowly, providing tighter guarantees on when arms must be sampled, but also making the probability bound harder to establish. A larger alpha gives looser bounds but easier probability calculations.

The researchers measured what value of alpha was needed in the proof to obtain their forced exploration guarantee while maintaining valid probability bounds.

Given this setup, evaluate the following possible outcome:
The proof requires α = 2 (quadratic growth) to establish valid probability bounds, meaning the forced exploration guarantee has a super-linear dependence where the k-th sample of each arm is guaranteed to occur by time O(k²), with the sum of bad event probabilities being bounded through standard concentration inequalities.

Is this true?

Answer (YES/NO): NO